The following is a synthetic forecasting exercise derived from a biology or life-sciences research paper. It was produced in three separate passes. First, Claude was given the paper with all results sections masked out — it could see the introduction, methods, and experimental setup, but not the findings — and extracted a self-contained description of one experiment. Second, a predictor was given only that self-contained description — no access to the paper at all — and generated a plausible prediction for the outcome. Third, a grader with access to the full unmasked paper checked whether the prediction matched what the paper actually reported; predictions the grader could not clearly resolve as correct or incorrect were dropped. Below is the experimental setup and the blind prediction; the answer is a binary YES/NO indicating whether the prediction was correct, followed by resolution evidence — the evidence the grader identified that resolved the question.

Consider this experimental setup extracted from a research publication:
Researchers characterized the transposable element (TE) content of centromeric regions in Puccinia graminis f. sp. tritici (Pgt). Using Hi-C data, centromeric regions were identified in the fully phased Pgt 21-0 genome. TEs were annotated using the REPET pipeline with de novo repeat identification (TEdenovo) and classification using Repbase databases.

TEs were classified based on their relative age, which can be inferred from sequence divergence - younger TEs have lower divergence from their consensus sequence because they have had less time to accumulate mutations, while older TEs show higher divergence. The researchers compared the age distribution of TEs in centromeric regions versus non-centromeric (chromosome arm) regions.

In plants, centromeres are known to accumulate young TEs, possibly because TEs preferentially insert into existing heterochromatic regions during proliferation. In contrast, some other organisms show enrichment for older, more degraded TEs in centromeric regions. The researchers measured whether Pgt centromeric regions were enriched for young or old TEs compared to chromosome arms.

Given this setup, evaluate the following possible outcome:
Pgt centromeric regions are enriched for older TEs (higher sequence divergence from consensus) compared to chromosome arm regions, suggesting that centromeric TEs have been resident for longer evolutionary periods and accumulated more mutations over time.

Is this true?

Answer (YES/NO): NO